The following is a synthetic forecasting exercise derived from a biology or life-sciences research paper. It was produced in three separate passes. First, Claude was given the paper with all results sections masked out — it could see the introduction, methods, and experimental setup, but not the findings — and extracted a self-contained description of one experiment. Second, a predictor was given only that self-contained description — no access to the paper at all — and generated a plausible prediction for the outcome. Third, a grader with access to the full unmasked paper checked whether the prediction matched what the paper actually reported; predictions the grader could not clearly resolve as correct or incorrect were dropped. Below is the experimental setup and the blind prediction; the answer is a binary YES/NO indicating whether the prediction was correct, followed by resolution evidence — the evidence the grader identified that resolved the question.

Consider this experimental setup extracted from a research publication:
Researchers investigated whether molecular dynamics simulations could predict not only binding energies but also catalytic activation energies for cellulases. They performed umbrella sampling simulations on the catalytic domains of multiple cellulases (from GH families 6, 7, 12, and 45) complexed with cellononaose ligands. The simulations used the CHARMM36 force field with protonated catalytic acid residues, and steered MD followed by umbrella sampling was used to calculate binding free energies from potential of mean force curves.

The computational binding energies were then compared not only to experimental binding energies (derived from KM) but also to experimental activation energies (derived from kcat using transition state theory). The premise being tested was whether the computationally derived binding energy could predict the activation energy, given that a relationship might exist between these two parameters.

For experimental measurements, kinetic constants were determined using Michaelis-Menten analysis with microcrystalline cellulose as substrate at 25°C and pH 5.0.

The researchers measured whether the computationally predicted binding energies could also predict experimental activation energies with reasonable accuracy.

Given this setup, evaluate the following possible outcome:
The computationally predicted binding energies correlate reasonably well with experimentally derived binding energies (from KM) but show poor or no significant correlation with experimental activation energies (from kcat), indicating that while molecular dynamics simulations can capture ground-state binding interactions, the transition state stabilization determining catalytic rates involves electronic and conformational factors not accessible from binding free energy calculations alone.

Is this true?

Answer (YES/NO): NO